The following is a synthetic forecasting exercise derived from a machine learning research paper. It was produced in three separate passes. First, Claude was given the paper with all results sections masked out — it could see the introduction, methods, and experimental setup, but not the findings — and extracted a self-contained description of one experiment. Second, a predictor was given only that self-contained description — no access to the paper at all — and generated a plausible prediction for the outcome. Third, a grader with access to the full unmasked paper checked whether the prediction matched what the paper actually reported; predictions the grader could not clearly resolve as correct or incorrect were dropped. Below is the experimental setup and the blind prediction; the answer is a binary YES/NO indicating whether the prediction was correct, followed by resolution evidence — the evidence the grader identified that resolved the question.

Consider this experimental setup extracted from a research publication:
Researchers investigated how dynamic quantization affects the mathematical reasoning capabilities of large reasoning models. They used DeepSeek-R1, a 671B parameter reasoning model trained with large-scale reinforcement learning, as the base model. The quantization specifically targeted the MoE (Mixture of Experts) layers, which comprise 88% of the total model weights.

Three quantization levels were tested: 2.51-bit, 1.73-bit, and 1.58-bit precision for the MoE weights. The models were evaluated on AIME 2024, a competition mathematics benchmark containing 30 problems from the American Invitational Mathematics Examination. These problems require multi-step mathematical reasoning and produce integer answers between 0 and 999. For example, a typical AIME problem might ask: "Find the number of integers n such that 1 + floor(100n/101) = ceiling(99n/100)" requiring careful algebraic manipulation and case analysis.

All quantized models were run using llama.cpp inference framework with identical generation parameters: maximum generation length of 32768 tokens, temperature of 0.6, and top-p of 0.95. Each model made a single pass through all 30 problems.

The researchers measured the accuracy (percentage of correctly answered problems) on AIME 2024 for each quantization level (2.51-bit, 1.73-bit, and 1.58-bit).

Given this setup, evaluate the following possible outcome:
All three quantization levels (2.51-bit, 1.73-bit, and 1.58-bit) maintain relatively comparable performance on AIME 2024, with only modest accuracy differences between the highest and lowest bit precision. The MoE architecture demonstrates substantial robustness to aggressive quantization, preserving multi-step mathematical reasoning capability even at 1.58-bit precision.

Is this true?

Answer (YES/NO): NO